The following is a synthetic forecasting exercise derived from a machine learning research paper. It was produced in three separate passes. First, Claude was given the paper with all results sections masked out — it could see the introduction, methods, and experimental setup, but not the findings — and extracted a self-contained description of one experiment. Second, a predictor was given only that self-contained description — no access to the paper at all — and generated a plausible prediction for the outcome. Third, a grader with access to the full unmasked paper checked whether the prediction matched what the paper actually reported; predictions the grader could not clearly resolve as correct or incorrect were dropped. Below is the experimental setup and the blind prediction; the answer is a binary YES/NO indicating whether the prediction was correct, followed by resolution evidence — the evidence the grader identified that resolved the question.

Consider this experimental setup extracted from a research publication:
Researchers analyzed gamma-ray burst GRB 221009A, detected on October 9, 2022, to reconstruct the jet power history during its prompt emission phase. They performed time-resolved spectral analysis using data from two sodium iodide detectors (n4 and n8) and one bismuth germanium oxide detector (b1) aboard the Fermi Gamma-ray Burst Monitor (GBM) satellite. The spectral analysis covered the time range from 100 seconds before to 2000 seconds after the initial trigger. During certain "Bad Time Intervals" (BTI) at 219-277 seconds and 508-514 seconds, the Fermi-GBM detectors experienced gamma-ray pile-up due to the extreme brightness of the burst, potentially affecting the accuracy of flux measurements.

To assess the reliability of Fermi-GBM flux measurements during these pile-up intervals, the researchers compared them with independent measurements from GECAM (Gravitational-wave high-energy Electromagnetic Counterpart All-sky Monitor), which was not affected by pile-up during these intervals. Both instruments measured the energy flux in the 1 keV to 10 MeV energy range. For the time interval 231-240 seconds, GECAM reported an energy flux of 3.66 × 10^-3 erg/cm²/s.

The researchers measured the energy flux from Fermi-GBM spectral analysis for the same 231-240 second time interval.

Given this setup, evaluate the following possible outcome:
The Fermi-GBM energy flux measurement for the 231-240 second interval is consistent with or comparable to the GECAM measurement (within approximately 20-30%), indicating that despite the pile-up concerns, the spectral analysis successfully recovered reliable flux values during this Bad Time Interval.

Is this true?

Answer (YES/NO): NO